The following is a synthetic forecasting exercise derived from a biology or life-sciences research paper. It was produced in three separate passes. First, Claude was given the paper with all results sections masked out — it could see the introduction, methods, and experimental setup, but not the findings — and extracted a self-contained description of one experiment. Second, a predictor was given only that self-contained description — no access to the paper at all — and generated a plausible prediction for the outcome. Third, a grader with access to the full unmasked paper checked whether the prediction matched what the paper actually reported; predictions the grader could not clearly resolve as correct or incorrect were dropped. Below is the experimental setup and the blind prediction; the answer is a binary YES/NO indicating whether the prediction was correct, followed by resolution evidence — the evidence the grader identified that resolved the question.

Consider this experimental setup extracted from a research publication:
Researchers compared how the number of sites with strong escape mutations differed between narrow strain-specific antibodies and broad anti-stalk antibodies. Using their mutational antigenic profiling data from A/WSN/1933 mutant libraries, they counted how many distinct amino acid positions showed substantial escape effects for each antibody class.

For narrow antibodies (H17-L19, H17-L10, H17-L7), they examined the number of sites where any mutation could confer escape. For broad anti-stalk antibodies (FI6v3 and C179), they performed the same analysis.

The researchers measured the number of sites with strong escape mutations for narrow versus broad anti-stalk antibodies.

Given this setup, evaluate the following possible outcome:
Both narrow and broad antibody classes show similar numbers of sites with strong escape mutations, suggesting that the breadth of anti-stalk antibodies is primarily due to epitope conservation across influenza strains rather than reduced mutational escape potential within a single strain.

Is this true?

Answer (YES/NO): NO